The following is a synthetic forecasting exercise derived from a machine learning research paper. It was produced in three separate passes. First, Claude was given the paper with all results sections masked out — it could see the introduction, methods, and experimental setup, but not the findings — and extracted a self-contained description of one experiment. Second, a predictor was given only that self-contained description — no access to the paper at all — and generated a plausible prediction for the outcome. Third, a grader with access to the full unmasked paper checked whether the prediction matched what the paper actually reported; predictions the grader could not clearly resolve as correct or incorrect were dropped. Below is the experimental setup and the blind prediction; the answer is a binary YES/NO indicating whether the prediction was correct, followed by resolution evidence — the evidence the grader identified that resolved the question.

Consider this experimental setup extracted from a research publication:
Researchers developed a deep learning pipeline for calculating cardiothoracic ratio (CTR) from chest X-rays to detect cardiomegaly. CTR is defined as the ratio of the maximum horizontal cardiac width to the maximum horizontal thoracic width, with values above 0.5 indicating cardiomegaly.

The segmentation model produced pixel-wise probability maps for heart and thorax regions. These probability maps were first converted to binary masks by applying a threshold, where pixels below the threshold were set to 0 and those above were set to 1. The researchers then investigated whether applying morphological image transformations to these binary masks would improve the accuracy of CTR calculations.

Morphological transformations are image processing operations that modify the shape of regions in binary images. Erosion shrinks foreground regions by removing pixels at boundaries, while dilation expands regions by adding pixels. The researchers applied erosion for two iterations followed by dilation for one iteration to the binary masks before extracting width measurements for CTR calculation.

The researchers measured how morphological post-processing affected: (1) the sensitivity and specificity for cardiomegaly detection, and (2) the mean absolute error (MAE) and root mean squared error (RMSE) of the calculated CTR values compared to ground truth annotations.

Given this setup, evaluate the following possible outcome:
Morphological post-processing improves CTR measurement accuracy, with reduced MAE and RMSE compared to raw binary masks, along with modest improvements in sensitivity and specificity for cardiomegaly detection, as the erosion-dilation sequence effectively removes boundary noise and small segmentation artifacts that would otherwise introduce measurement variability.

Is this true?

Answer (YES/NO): NO